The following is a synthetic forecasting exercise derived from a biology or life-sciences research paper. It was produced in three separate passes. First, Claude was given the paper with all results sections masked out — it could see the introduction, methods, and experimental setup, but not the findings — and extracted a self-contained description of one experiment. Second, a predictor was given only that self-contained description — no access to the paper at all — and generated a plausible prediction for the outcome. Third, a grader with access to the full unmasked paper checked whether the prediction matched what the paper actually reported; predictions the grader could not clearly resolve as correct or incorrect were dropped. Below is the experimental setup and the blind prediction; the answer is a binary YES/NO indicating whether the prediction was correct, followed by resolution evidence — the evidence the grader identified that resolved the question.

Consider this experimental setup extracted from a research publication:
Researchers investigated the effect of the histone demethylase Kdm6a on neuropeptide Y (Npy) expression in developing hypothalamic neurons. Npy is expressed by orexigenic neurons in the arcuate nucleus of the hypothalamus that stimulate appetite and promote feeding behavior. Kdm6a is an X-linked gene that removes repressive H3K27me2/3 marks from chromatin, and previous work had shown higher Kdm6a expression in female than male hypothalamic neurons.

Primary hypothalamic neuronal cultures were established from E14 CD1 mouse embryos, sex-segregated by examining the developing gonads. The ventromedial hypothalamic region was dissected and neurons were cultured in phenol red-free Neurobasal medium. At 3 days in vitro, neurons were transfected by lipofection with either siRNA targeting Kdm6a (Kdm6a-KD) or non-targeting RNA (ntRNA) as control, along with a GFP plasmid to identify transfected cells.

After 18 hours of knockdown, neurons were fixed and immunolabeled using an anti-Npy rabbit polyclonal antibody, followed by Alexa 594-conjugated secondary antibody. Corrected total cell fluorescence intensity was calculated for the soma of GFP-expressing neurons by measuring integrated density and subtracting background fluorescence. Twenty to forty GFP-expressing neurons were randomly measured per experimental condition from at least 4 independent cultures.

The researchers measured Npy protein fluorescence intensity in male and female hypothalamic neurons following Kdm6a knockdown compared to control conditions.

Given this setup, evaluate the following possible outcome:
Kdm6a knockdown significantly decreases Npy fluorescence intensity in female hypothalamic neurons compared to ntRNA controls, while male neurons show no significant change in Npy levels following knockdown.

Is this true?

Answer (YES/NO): NO